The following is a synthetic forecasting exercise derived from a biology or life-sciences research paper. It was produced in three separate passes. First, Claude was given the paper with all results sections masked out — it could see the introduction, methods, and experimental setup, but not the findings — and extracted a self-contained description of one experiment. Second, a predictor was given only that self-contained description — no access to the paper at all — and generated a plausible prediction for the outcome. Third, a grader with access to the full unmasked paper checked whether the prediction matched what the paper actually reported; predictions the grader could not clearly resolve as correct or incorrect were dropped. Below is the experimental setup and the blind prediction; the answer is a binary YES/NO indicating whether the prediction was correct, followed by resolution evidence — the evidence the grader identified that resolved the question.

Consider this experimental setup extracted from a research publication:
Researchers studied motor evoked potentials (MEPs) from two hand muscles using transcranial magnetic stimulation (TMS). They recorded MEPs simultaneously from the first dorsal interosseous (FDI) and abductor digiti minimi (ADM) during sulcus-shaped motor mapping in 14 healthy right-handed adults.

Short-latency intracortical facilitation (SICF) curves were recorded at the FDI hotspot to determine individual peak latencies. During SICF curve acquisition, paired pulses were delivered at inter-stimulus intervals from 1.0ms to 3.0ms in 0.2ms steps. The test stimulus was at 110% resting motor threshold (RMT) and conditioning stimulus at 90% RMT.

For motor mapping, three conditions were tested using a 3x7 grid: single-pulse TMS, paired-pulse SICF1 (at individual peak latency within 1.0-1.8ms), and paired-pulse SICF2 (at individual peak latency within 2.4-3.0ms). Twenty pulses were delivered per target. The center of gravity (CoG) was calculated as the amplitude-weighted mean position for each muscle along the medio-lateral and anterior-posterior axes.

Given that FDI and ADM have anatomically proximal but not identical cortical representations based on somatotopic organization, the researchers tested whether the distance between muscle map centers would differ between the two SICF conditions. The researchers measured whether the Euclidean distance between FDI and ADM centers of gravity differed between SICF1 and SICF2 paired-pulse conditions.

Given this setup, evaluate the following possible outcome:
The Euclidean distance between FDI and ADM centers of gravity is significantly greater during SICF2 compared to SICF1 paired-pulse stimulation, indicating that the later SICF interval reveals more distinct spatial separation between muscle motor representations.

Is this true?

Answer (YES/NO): NO